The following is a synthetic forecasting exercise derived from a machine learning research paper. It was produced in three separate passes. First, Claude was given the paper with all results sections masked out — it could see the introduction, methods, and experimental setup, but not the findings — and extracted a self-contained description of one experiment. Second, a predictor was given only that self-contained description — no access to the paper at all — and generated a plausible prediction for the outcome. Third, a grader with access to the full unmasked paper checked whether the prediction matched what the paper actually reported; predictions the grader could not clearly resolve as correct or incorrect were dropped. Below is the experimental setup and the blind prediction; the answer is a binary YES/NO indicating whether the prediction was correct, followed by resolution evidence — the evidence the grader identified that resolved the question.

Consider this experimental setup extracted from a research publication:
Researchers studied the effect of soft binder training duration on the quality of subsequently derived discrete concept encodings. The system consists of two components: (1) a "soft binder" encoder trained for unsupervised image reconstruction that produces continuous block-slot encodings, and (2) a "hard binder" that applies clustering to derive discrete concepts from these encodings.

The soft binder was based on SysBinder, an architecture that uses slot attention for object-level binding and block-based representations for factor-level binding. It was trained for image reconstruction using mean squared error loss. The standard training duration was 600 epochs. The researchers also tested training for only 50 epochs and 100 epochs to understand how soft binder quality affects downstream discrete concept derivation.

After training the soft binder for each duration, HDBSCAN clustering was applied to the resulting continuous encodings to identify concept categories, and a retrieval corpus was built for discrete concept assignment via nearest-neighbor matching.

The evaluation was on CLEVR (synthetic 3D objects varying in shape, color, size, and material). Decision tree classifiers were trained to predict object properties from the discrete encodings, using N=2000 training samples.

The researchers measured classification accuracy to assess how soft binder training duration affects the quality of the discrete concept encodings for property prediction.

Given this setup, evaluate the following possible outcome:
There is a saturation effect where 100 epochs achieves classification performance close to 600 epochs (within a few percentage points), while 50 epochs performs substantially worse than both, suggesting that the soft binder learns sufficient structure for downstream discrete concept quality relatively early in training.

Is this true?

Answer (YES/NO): NO